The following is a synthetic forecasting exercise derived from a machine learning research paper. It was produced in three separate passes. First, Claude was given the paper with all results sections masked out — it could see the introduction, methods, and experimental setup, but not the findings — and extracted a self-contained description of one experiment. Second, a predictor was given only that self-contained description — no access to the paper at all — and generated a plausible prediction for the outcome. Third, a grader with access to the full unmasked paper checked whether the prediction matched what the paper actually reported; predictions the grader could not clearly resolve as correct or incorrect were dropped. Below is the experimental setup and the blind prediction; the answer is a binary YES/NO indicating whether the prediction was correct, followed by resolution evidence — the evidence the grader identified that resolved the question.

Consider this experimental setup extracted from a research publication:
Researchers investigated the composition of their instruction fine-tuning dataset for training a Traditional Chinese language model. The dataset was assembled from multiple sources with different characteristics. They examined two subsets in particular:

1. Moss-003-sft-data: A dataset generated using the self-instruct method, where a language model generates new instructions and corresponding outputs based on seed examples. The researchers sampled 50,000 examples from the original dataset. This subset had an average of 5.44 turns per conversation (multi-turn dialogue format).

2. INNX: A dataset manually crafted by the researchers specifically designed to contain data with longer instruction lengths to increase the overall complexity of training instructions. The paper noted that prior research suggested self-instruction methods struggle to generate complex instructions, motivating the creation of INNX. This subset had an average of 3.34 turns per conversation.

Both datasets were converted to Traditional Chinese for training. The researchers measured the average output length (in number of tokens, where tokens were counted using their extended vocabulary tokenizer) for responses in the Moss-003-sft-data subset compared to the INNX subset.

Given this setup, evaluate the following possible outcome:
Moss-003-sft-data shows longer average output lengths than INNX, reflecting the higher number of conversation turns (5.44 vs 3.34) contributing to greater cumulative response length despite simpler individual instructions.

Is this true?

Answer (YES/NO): YES